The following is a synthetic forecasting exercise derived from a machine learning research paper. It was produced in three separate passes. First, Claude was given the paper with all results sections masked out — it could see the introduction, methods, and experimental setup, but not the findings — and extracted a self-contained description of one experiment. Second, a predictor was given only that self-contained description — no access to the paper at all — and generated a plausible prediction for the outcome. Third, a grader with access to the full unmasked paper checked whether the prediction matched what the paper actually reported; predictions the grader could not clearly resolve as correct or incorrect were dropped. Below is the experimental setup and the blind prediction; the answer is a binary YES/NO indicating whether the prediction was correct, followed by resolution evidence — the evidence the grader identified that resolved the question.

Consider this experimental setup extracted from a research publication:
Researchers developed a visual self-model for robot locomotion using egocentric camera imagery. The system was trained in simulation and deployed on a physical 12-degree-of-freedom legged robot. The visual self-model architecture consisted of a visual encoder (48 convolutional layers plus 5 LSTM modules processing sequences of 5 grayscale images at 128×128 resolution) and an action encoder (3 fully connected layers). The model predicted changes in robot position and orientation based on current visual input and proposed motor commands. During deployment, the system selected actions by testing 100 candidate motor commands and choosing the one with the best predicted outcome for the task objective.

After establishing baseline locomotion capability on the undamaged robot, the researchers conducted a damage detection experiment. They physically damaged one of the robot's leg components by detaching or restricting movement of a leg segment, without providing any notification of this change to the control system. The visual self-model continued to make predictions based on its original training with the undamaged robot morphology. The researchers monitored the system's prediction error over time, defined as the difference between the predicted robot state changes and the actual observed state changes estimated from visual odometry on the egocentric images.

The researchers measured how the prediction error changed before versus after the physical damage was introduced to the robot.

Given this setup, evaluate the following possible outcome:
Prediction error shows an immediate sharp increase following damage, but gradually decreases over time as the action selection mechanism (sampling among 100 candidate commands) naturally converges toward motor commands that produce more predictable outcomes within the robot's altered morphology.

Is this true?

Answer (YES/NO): NO